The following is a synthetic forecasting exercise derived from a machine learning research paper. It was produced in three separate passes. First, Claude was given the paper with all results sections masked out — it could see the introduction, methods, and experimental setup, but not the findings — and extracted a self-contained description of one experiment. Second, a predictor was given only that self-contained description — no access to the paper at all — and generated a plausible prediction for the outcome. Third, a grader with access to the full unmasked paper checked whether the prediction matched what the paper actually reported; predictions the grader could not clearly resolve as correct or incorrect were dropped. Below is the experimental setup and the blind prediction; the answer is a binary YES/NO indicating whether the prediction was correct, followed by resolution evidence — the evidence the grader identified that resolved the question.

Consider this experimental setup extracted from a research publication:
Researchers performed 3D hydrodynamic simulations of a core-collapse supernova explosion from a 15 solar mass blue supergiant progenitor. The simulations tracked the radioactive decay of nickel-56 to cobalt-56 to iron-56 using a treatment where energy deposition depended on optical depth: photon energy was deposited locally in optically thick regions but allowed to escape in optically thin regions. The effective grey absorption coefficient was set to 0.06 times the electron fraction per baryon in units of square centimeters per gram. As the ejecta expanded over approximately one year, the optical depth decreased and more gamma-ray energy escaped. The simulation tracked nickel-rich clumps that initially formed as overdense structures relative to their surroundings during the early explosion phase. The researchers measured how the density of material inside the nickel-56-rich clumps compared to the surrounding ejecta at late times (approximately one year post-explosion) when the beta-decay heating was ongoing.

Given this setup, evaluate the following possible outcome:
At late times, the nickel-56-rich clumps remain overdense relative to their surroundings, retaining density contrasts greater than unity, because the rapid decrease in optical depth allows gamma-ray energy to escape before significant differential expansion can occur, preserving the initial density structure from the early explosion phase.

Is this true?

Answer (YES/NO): NO